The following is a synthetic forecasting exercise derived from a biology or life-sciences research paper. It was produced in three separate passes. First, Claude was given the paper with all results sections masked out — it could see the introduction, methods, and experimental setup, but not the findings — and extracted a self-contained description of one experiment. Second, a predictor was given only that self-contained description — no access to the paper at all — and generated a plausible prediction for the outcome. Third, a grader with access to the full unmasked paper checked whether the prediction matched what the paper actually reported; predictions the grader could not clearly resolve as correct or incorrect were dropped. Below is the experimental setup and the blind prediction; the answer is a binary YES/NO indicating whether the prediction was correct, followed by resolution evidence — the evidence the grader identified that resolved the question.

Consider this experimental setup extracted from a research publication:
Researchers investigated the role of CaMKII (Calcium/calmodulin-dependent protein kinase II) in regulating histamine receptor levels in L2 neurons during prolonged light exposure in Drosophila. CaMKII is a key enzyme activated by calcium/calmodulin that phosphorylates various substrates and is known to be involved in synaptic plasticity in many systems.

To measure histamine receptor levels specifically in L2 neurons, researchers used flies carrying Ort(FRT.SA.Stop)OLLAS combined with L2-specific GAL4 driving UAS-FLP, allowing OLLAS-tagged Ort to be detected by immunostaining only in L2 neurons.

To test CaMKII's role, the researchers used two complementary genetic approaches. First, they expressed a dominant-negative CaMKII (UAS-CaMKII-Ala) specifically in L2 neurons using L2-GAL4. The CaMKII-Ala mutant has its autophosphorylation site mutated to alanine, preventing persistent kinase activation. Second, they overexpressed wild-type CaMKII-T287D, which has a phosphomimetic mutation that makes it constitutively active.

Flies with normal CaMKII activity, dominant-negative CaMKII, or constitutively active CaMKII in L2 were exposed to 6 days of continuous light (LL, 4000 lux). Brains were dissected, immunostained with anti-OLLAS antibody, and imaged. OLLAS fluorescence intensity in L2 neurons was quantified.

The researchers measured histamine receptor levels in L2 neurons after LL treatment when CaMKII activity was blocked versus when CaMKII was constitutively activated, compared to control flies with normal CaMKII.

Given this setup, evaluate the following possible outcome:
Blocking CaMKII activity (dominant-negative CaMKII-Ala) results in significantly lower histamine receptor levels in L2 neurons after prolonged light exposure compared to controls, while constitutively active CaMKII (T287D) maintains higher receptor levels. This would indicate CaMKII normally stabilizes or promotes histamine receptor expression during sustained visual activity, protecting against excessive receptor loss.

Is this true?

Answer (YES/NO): NO